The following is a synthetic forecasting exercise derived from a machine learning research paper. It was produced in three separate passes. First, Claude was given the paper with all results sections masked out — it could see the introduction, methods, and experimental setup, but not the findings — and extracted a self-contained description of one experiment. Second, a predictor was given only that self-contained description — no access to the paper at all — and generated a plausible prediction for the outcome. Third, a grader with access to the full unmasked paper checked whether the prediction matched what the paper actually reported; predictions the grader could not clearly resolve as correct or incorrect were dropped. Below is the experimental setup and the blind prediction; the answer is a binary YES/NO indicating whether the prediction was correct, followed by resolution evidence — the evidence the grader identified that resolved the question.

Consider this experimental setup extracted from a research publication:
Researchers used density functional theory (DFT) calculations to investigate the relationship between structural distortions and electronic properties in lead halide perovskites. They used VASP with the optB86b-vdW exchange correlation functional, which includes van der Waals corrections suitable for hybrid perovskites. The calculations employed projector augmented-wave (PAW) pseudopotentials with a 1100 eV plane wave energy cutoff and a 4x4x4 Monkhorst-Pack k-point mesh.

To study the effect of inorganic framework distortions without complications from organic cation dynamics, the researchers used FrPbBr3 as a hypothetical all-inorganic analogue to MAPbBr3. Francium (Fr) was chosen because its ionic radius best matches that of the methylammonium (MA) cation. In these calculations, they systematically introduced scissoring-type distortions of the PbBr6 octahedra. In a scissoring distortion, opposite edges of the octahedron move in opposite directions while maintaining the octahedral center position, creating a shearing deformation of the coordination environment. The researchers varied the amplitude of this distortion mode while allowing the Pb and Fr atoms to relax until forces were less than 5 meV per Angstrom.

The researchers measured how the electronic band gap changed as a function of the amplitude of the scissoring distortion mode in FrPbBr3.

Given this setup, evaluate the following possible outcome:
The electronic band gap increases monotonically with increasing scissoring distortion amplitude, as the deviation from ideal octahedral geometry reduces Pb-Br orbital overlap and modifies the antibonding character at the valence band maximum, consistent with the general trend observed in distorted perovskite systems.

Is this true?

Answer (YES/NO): YES